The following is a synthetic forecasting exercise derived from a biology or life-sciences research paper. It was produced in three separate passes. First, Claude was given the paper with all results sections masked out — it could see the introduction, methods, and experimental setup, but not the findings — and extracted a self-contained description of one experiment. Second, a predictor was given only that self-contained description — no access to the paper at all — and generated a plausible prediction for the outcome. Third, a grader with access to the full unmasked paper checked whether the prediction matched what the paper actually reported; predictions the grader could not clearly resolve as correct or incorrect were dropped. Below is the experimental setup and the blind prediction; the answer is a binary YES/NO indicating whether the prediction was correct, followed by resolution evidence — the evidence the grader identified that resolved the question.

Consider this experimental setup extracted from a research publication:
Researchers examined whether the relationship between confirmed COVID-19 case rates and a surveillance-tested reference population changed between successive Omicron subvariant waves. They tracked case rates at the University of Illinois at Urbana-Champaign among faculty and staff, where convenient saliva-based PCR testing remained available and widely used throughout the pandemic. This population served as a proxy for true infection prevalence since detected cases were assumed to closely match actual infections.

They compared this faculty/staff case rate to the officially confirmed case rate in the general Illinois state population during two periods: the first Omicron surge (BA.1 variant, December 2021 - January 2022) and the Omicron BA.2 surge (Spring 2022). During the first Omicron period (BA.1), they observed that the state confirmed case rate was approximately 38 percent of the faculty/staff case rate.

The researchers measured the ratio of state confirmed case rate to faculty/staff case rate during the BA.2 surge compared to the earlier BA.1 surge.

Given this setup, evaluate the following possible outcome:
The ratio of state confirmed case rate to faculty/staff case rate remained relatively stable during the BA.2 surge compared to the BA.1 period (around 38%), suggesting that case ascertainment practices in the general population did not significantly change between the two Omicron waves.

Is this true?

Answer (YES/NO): NO